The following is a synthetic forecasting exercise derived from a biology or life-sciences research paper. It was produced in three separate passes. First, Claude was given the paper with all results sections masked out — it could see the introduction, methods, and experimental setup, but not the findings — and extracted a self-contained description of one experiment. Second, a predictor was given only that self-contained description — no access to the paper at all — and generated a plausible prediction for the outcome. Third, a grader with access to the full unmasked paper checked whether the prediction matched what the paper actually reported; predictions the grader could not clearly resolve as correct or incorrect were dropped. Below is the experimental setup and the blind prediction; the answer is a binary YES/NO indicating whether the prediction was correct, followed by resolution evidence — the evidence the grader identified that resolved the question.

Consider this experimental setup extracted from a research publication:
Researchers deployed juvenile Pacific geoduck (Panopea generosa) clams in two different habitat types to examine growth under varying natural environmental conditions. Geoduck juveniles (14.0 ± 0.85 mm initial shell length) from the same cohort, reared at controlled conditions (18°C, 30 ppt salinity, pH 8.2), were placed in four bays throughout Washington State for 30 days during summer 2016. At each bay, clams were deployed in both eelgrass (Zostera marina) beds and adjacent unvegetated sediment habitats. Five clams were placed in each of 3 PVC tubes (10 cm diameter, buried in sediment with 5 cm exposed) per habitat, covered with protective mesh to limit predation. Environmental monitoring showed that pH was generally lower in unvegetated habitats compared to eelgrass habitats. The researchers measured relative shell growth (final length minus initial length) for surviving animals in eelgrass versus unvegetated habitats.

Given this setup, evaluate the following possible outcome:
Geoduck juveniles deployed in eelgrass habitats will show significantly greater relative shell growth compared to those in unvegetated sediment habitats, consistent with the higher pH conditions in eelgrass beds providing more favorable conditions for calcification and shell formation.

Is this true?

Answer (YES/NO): NO